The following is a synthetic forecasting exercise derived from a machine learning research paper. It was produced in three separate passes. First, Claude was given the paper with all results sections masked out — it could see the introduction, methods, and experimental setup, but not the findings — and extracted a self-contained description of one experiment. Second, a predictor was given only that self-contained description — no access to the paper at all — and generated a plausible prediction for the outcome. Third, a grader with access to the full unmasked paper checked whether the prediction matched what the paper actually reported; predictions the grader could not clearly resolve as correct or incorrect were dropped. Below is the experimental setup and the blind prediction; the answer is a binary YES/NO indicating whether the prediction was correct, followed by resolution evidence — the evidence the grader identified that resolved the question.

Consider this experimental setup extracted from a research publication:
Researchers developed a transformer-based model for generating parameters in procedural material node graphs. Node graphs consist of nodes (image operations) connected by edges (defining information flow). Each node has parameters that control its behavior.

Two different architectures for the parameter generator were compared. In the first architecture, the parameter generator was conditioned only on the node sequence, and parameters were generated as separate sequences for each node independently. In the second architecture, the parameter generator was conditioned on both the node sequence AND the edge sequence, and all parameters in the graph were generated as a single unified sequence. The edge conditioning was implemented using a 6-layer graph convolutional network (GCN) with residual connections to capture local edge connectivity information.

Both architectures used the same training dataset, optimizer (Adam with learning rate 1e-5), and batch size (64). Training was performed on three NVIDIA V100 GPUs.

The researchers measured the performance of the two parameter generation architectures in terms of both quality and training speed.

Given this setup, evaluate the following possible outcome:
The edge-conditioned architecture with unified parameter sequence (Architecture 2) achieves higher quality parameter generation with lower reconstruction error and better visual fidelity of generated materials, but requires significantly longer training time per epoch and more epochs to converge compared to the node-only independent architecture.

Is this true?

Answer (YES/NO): NO